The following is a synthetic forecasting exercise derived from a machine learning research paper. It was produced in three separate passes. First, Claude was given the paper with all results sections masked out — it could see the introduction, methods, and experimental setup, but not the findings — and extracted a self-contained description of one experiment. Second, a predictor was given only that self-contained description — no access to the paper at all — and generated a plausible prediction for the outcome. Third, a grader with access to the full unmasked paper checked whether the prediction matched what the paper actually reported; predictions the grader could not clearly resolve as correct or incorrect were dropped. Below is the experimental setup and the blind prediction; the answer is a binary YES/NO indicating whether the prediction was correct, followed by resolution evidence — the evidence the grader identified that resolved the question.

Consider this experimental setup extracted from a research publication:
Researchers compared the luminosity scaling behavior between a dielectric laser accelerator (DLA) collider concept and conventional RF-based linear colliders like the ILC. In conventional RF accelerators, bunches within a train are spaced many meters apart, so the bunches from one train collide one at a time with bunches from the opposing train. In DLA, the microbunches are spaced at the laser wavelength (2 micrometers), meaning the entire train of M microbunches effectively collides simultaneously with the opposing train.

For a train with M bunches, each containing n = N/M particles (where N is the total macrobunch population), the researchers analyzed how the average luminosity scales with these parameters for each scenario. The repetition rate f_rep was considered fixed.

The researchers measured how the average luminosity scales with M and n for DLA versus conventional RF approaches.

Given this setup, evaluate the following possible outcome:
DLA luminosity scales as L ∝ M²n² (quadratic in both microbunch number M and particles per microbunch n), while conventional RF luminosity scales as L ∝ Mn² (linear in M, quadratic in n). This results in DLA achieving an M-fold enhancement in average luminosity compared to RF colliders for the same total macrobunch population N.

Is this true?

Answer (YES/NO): YES